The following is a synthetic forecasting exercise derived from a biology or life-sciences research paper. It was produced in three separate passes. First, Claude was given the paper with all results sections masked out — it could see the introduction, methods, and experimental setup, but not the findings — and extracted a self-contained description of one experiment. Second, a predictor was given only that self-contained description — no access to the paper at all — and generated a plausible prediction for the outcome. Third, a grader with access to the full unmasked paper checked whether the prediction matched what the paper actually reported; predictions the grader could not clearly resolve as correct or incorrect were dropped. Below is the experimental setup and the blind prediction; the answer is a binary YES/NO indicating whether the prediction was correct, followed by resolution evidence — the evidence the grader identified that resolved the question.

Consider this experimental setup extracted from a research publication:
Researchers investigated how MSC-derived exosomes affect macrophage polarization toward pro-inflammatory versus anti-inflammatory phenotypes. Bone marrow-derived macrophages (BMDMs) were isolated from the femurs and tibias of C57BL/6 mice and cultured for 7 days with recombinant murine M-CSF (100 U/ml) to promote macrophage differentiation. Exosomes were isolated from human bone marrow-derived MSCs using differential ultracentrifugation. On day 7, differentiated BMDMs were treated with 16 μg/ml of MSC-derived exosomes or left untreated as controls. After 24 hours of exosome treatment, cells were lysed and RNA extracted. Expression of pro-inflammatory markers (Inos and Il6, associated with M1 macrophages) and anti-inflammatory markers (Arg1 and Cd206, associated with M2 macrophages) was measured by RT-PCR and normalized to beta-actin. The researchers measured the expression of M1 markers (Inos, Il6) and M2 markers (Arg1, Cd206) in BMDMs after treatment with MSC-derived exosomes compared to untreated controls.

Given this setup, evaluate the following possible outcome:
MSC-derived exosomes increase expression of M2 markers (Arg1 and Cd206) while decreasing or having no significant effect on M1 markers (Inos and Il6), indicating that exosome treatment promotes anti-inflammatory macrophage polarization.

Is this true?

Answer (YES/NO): YES